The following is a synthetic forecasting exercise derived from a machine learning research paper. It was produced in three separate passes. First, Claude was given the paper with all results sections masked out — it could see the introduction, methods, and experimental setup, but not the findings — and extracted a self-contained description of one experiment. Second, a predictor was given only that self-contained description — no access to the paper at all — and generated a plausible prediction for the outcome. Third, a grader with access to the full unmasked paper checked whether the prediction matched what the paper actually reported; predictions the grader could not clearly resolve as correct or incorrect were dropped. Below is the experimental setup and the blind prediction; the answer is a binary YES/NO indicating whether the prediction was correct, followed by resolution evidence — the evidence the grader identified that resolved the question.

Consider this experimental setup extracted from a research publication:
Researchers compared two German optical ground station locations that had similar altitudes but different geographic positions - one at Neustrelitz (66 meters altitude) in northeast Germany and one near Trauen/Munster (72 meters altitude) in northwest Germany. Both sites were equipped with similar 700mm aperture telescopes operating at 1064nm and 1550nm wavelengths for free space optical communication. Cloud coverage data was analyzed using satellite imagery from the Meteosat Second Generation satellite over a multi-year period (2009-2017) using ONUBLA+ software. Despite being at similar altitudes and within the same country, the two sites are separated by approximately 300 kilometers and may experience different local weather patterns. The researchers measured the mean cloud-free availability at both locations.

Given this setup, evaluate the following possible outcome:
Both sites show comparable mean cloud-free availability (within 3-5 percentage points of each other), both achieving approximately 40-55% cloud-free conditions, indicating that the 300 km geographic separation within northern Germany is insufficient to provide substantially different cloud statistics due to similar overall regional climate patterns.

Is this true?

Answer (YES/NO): NO